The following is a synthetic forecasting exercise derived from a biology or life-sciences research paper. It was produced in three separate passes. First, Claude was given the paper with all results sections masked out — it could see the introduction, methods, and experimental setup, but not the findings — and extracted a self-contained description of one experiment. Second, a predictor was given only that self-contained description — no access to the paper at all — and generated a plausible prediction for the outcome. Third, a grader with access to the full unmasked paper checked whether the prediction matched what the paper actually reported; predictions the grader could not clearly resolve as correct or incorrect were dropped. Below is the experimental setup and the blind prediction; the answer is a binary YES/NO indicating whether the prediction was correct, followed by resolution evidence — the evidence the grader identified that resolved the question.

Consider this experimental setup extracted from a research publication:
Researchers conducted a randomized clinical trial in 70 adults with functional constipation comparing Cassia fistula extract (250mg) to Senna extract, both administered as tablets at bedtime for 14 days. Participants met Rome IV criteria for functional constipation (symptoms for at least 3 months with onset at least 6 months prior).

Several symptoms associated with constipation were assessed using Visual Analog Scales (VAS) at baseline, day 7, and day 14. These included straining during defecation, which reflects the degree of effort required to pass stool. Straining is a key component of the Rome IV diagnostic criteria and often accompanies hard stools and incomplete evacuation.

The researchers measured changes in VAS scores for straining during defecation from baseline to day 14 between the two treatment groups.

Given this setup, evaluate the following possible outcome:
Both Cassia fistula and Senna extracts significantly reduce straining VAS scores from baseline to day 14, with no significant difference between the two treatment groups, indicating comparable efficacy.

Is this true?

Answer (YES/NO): YES